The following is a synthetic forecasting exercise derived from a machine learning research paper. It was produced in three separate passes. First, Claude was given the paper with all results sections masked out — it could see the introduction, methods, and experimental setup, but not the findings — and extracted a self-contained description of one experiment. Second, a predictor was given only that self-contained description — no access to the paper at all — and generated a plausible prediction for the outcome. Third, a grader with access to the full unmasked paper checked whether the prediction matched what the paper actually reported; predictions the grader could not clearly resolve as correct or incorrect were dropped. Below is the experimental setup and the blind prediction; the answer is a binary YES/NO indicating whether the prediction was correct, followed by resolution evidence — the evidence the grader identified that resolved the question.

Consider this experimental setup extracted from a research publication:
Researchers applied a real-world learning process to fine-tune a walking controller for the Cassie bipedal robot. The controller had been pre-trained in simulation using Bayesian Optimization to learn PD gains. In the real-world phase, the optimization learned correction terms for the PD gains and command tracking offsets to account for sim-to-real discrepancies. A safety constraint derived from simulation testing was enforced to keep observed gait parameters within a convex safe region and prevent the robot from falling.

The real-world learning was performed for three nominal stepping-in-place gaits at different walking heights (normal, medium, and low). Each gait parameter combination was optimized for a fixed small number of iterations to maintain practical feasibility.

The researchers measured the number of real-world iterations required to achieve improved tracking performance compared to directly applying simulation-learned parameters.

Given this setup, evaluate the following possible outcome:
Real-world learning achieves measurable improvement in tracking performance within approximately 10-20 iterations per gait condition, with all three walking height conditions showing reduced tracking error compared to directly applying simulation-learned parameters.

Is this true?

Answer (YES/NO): YES